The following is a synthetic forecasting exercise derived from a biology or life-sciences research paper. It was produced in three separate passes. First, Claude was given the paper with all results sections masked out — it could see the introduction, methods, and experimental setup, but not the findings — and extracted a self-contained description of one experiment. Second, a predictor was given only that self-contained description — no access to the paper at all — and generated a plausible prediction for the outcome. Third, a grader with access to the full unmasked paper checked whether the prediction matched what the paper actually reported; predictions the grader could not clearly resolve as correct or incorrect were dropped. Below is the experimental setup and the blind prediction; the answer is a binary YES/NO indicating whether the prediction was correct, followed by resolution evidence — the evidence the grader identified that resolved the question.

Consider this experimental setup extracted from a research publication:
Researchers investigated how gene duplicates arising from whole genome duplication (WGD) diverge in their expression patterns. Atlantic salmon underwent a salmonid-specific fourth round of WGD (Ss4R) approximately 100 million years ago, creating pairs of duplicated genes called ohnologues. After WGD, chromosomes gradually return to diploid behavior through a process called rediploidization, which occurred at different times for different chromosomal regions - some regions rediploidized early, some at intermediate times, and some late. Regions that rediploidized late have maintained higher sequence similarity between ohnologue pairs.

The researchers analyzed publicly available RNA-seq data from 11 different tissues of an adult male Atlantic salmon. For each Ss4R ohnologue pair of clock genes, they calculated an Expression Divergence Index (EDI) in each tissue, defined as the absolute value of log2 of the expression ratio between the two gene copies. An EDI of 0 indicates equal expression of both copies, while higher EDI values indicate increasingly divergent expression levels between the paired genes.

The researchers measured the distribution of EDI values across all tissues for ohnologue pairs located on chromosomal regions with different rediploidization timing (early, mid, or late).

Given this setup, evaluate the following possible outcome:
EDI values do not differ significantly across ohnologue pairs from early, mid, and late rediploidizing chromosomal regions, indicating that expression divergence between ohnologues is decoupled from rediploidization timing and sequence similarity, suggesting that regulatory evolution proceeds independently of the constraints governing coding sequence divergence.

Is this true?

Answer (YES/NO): YES